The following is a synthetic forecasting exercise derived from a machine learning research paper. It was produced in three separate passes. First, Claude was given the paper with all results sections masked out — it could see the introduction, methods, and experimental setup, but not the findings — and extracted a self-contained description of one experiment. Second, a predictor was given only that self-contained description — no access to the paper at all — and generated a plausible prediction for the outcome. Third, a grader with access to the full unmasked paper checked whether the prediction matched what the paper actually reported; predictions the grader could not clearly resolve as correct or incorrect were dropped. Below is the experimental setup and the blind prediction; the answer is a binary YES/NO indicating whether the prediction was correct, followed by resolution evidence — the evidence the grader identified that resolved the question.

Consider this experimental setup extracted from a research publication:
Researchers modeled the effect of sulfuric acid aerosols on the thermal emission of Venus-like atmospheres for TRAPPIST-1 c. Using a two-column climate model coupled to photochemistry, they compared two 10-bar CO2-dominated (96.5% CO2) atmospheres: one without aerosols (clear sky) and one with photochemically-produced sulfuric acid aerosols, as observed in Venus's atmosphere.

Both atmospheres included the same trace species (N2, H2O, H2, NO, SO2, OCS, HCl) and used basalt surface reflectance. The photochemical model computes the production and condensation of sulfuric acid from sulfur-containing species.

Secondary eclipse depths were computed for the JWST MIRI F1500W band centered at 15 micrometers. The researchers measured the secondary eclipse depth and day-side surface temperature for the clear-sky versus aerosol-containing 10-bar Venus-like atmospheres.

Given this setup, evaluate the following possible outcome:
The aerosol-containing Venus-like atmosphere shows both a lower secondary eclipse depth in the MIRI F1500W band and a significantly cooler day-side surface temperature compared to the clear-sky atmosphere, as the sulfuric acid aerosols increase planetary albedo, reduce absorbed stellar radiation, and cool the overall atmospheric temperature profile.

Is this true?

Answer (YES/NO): NO